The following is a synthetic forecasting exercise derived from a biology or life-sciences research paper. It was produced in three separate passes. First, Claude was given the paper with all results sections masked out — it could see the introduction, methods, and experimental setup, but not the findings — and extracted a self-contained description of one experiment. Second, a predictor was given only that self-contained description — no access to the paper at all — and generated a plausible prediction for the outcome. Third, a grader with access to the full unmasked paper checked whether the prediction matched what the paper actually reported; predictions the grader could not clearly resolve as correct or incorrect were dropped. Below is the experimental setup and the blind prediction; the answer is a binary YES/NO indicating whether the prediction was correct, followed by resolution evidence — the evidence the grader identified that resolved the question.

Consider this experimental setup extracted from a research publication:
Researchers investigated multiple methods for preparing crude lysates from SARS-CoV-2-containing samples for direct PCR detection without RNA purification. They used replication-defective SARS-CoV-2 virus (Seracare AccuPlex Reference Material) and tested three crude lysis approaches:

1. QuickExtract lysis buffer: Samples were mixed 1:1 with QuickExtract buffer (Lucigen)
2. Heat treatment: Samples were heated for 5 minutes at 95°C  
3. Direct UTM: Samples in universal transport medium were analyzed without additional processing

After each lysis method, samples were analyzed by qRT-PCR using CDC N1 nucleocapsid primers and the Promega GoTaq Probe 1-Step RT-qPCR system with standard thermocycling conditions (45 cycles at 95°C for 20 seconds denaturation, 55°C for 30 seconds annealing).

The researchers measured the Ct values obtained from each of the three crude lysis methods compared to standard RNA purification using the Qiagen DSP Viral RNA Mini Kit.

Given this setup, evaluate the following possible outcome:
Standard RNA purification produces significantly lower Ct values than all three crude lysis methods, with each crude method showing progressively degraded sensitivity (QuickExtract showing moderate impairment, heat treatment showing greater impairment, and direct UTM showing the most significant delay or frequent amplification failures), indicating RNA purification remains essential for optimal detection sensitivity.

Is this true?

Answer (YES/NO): NO